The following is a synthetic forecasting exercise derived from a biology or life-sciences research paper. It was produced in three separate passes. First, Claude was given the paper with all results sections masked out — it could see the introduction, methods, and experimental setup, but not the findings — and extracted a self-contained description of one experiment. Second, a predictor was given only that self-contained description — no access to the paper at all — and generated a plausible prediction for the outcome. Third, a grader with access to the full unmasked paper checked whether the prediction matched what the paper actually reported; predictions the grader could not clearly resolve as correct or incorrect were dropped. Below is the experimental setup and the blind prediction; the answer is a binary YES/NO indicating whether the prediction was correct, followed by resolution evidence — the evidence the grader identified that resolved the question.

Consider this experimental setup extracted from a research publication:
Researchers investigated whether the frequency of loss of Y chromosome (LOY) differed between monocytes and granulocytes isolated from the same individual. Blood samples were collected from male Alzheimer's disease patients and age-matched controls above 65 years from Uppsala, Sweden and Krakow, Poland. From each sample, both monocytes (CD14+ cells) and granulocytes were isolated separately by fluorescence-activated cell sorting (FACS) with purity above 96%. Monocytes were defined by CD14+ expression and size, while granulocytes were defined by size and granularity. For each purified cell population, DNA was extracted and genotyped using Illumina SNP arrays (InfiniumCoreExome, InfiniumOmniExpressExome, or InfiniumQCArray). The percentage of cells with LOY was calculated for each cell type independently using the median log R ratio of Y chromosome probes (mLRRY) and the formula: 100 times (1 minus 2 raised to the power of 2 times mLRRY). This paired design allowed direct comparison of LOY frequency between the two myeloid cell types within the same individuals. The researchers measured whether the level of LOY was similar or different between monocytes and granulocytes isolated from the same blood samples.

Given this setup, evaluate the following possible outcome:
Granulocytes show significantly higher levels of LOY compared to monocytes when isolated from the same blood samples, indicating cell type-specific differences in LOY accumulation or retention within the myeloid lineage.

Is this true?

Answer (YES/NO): NO